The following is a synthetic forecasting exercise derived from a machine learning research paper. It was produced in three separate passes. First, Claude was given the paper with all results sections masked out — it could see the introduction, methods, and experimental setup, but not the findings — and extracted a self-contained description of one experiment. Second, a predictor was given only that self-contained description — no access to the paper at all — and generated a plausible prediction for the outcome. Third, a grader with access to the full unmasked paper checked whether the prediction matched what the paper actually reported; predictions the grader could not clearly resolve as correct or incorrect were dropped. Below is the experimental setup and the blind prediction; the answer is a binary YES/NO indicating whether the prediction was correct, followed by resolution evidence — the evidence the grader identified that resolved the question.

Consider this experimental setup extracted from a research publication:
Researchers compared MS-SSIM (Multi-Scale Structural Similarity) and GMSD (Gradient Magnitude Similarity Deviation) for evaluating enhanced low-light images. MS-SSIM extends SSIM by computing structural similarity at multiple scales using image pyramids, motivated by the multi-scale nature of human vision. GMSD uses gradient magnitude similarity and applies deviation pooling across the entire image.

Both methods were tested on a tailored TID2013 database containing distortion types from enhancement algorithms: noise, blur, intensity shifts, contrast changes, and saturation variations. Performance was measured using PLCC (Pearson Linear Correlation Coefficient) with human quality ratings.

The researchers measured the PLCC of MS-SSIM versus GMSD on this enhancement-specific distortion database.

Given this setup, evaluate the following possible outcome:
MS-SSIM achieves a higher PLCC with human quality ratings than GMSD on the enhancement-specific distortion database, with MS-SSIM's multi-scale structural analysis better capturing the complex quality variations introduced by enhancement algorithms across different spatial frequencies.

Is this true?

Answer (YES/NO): NO